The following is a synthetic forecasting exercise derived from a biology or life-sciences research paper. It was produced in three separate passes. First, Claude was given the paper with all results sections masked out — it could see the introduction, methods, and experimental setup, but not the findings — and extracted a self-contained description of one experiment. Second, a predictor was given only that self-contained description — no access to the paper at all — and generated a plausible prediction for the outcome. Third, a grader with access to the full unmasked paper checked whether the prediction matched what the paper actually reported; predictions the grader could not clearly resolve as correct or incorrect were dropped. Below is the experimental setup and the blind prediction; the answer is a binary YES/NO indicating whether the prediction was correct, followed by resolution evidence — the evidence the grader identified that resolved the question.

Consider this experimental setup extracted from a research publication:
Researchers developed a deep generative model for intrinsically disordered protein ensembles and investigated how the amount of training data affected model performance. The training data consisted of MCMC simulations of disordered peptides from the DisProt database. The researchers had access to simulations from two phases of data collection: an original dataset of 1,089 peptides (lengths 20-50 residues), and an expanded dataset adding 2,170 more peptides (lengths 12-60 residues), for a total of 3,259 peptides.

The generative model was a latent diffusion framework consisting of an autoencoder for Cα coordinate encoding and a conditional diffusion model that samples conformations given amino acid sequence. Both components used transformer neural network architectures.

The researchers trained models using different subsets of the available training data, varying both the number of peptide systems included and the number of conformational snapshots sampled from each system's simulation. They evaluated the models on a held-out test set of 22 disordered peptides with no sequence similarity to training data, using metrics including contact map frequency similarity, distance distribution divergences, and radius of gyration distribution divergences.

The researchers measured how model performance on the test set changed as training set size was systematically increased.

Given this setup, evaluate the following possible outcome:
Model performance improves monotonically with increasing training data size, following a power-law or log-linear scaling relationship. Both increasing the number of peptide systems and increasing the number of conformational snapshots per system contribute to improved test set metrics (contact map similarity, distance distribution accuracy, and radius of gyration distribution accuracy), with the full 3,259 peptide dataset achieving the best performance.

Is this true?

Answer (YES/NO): YES